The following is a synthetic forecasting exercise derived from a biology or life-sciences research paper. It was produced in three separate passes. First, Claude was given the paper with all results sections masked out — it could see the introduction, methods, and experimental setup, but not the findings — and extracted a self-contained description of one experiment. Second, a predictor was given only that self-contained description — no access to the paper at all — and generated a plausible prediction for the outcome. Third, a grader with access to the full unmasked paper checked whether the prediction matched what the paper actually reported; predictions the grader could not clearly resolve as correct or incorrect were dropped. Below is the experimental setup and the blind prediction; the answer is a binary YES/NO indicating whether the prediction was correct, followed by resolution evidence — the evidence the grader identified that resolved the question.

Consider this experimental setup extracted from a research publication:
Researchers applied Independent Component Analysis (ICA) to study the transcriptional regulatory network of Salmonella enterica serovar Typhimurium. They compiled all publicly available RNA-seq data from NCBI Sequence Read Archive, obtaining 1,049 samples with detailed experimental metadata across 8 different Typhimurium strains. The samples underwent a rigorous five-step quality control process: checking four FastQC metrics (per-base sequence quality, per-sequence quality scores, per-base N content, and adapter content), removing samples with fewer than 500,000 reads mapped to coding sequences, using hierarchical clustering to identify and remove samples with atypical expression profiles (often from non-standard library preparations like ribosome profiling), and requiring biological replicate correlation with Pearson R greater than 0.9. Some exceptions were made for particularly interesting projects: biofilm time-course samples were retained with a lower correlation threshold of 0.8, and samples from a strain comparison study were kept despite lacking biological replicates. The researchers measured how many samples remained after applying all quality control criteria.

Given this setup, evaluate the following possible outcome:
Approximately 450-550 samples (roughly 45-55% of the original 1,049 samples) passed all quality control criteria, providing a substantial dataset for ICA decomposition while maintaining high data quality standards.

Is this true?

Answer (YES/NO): YES